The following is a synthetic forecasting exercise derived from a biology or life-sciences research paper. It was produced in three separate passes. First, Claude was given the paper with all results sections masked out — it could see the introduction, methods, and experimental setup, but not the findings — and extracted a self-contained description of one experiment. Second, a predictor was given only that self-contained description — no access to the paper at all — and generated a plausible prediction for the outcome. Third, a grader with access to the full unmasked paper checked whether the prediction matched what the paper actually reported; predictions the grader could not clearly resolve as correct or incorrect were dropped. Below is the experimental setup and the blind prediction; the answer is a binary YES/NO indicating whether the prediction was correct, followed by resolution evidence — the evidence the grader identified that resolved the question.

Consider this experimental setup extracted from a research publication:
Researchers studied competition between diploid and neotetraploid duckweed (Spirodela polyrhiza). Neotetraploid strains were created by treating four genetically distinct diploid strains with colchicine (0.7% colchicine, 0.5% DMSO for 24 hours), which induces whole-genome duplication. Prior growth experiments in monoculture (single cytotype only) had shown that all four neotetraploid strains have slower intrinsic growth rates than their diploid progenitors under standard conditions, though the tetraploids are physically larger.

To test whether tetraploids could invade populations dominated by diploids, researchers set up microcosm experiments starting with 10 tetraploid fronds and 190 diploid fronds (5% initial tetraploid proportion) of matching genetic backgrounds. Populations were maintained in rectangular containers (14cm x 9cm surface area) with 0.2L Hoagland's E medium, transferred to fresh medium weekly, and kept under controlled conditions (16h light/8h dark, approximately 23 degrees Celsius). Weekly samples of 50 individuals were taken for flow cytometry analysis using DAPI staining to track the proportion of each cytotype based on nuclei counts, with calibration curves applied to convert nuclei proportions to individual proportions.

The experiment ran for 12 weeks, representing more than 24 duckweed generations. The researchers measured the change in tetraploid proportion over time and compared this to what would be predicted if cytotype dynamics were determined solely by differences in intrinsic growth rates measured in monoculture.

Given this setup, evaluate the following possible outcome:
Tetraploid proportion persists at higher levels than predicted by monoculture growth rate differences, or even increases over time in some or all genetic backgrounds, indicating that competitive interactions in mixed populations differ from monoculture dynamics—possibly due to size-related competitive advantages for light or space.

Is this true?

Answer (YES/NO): NO